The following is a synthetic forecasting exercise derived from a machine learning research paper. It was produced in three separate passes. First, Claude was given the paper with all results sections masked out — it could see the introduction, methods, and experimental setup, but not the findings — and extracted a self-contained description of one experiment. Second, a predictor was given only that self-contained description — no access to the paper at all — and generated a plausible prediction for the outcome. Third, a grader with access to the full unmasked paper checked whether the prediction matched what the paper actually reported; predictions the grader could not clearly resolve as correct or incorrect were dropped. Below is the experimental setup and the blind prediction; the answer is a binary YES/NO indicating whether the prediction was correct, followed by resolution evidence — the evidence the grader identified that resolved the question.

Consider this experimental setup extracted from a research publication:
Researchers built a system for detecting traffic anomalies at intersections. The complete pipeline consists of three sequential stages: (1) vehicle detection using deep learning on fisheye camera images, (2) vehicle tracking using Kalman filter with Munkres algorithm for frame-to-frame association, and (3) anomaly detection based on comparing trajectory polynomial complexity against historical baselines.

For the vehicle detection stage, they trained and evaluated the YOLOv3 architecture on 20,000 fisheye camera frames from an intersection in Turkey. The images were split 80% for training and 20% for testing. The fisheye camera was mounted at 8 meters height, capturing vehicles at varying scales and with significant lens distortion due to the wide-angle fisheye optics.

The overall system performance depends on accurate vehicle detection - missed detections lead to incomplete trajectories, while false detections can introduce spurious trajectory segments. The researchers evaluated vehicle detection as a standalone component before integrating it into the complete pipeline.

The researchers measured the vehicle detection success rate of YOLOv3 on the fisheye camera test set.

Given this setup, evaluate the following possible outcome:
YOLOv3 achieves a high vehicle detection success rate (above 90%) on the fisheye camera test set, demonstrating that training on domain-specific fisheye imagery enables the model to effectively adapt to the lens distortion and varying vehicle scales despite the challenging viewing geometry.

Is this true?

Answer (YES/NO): YES